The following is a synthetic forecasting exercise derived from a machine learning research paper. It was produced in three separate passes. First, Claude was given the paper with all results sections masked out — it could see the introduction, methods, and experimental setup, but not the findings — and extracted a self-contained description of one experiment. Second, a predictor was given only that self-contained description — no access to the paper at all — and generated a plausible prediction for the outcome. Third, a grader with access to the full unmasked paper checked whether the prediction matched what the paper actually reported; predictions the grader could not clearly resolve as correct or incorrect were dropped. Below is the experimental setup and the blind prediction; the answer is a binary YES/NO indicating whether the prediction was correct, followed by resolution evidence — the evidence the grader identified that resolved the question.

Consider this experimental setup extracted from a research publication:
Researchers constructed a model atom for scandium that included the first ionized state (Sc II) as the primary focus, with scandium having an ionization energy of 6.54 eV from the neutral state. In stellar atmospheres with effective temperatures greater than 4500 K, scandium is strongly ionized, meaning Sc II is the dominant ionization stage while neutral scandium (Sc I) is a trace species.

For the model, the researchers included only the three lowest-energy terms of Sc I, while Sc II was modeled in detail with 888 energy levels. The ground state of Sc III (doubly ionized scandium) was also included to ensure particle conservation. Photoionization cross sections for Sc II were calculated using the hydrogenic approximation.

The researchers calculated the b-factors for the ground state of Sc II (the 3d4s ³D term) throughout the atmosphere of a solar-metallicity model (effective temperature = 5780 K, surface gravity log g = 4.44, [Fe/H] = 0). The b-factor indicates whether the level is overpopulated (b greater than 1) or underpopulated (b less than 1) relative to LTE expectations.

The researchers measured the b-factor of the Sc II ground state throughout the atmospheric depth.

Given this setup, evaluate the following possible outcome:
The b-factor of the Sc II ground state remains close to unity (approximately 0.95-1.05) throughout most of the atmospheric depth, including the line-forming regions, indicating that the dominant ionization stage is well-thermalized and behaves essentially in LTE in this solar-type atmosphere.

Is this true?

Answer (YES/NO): YES